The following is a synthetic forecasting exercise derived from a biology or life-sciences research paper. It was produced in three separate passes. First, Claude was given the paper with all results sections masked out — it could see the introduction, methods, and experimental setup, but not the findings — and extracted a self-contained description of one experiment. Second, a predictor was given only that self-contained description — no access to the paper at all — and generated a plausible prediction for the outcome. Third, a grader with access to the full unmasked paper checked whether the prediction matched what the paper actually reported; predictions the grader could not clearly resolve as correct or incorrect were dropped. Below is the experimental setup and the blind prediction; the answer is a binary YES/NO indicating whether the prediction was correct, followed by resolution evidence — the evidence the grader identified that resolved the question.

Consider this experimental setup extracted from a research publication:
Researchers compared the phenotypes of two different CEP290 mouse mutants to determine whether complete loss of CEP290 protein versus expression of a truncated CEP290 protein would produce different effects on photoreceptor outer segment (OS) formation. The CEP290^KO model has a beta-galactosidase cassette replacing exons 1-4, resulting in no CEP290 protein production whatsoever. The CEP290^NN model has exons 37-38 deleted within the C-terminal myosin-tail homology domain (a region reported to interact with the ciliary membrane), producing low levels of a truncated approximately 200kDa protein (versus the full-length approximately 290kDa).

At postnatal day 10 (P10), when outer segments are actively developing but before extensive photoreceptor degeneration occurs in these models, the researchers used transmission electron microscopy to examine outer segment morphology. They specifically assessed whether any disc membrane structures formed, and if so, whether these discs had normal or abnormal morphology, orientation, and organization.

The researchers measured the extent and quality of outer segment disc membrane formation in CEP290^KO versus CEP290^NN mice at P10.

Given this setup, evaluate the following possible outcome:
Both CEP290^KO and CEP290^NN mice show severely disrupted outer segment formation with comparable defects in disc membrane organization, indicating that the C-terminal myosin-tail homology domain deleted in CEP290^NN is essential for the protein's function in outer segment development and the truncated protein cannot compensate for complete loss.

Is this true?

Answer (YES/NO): NO